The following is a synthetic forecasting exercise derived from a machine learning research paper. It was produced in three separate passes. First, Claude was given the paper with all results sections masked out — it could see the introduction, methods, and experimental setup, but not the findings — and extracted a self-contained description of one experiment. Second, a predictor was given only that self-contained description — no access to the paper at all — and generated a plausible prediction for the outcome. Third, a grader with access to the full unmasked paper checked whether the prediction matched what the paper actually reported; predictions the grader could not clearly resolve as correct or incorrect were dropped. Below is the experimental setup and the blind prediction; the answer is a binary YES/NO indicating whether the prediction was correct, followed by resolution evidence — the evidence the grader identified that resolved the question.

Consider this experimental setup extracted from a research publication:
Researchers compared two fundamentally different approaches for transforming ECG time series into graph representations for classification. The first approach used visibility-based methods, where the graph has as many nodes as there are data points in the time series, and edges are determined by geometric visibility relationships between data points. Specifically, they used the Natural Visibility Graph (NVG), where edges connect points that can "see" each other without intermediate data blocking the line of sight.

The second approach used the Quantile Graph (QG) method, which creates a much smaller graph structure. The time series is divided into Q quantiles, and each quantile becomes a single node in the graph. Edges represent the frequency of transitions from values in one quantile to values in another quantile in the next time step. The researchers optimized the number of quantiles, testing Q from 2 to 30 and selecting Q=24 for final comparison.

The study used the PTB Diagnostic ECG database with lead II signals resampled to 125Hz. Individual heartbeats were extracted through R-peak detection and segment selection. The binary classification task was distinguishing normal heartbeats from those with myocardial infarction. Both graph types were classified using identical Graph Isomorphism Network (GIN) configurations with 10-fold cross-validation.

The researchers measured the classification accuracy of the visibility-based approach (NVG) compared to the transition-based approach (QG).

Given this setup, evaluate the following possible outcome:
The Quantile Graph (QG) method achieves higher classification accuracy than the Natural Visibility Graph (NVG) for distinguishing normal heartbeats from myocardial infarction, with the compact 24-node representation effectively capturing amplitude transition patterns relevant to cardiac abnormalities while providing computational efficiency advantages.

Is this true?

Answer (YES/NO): NO